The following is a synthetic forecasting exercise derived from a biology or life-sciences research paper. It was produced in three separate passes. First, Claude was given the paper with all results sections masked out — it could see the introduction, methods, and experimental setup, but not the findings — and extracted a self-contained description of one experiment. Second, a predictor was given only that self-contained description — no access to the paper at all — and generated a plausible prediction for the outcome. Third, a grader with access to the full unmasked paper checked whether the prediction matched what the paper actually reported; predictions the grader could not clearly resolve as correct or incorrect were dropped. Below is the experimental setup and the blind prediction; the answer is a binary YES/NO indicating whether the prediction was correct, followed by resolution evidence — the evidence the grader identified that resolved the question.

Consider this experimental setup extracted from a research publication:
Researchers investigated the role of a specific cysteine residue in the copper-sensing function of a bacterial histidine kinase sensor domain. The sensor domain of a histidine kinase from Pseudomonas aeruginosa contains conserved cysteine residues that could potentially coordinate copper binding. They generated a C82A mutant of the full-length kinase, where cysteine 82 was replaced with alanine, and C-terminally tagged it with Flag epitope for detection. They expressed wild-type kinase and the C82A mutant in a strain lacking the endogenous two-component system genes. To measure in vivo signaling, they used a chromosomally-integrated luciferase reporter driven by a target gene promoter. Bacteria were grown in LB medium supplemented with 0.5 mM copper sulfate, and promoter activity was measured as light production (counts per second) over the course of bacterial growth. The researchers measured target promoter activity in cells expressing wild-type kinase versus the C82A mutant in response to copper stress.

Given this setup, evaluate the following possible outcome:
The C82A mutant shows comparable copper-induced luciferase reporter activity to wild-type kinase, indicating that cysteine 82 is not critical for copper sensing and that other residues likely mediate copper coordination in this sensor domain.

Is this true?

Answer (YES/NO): NO